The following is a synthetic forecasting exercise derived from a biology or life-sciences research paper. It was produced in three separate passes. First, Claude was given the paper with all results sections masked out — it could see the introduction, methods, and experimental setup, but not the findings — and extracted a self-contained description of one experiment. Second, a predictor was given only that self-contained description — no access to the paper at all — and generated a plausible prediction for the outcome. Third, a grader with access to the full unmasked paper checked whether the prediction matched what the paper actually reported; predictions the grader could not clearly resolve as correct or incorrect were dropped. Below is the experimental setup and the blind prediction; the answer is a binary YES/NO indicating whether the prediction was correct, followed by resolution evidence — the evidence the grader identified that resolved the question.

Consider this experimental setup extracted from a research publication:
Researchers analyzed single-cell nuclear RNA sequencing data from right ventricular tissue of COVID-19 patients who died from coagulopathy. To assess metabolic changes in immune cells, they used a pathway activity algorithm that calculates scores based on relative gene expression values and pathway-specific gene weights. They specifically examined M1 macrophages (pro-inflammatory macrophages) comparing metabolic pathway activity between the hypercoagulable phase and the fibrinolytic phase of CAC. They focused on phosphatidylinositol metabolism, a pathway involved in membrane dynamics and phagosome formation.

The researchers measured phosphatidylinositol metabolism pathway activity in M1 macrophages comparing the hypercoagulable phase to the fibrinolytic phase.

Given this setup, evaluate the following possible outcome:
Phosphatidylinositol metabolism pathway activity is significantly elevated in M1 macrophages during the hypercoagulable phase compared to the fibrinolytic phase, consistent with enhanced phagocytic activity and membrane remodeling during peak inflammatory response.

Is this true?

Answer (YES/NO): NO